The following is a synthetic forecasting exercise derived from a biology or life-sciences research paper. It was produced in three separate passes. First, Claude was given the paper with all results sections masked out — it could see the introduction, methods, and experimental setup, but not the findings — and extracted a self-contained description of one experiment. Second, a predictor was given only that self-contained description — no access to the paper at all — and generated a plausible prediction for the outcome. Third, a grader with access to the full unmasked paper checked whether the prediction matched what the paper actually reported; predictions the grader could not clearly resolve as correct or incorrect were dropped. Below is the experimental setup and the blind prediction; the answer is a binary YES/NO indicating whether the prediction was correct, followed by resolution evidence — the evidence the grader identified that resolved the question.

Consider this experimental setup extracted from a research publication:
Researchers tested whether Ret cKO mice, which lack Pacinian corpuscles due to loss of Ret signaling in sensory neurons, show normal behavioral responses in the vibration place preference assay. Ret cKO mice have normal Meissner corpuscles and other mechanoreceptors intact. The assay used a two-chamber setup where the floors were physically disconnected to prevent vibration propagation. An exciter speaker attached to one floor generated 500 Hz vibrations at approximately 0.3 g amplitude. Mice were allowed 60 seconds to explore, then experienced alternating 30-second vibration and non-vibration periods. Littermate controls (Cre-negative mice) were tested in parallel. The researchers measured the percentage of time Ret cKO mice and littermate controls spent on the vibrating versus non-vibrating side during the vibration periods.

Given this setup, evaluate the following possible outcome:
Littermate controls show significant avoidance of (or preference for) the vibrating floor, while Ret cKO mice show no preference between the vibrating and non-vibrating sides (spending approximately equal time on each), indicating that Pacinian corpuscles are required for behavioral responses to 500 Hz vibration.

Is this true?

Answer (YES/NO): YES